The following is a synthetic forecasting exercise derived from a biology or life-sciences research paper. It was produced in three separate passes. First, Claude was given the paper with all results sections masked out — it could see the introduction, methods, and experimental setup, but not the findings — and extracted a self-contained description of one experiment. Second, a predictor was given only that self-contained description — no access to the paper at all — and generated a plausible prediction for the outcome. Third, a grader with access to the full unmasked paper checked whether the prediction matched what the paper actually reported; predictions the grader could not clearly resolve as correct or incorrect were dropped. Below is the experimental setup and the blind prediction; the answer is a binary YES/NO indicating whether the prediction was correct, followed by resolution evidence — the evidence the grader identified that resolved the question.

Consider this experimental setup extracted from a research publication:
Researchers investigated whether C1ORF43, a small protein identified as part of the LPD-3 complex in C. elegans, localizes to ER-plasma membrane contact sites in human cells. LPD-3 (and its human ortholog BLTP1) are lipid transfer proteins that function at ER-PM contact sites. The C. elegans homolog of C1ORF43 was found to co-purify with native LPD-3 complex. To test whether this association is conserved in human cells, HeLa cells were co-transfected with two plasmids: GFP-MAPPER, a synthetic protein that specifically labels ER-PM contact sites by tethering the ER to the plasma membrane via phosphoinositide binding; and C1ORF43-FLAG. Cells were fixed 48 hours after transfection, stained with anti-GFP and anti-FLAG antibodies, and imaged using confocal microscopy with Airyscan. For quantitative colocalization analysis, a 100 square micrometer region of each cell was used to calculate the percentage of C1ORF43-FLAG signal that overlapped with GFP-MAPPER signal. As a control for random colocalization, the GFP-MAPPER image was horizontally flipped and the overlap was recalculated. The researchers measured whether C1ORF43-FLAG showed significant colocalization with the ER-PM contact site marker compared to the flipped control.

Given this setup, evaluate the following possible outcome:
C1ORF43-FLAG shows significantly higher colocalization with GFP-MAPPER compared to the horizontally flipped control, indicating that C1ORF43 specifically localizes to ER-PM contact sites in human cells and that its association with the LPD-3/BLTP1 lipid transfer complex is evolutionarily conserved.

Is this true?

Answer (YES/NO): YES